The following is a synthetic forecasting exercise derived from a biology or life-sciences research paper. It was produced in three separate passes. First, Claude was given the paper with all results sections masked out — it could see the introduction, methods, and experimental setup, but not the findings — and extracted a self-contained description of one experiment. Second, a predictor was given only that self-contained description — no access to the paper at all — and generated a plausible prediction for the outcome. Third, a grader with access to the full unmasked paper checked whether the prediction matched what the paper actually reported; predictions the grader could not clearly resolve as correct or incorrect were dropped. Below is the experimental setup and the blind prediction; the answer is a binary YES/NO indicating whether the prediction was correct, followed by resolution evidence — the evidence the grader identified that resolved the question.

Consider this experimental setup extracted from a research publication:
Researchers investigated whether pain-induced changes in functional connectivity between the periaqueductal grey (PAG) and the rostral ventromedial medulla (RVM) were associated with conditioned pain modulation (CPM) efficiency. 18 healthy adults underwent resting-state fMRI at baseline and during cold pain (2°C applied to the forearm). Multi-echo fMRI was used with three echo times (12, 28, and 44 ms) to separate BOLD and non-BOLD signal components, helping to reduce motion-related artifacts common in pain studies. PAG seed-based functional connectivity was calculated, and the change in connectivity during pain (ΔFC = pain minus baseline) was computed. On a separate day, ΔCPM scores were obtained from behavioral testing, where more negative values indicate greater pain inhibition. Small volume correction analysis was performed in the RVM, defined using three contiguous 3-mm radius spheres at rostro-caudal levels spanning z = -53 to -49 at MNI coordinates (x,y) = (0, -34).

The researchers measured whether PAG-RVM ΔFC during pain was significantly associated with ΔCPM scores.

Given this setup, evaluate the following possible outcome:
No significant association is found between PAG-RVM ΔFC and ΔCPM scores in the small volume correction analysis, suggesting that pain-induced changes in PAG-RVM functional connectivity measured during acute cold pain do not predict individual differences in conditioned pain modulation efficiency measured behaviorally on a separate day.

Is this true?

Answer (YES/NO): NO